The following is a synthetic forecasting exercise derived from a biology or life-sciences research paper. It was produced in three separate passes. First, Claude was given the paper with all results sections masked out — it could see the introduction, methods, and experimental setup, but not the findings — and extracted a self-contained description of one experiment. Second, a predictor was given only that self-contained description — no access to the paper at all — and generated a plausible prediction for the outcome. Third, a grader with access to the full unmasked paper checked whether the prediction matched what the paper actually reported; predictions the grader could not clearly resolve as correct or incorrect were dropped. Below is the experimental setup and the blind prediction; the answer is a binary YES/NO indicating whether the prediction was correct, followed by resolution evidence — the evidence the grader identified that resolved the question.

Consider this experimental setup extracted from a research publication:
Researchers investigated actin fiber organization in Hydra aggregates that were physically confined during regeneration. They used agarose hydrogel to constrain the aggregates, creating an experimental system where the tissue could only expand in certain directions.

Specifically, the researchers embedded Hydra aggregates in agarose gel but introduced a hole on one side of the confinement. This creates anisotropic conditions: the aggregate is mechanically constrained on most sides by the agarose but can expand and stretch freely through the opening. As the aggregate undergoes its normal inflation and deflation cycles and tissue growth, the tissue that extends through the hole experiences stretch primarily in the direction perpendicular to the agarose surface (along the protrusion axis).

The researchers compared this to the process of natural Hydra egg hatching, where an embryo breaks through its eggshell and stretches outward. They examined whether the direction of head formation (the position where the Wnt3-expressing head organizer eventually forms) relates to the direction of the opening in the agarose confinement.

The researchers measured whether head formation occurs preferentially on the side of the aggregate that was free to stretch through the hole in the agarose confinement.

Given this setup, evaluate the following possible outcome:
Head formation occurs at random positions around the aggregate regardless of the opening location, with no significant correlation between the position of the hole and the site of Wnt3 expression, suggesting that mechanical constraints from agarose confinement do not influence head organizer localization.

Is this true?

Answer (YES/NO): YES